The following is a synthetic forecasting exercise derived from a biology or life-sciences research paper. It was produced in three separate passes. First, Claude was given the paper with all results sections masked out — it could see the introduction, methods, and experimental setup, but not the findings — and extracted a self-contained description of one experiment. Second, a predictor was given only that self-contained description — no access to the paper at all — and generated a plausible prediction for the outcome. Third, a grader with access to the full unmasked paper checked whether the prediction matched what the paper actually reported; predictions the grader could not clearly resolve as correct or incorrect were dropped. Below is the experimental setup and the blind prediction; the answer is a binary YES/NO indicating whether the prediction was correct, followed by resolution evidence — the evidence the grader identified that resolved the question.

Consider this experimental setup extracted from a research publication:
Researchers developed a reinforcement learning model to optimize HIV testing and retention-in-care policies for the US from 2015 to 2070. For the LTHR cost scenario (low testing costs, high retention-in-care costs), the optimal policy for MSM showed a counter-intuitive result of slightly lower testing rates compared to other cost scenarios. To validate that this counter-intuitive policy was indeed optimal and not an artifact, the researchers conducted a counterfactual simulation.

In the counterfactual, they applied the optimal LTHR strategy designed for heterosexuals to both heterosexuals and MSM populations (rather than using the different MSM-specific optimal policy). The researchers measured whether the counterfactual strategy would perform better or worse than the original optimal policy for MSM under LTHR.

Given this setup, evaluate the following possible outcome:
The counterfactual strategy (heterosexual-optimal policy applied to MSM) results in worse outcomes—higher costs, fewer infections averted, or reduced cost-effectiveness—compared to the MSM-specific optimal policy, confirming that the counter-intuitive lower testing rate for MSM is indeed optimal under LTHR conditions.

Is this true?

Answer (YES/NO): YES